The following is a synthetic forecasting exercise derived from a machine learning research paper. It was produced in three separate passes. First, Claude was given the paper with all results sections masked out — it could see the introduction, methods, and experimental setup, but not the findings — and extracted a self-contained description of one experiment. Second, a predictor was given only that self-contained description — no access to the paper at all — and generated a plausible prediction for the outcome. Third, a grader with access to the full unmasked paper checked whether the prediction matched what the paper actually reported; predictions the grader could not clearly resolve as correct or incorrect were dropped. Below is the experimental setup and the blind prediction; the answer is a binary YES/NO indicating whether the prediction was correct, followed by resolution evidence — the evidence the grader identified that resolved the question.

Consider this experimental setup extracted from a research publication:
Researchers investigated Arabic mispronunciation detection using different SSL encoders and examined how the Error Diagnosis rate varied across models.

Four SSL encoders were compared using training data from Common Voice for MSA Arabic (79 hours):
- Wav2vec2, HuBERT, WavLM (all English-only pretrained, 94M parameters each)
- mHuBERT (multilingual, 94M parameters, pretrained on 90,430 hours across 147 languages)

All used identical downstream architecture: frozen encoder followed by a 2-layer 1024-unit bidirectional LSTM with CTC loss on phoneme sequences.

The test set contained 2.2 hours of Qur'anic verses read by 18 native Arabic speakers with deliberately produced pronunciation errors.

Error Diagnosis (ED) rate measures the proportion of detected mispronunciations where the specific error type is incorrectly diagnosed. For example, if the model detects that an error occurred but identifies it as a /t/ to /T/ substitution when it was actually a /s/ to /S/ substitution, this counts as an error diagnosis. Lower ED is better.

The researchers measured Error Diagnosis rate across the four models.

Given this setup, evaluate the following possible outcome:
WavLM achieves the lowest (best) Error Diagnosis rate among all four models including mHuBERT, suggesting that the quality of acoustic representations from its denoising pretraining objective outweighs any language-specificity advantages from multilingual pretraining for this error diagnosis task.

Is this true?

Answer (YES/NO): NO